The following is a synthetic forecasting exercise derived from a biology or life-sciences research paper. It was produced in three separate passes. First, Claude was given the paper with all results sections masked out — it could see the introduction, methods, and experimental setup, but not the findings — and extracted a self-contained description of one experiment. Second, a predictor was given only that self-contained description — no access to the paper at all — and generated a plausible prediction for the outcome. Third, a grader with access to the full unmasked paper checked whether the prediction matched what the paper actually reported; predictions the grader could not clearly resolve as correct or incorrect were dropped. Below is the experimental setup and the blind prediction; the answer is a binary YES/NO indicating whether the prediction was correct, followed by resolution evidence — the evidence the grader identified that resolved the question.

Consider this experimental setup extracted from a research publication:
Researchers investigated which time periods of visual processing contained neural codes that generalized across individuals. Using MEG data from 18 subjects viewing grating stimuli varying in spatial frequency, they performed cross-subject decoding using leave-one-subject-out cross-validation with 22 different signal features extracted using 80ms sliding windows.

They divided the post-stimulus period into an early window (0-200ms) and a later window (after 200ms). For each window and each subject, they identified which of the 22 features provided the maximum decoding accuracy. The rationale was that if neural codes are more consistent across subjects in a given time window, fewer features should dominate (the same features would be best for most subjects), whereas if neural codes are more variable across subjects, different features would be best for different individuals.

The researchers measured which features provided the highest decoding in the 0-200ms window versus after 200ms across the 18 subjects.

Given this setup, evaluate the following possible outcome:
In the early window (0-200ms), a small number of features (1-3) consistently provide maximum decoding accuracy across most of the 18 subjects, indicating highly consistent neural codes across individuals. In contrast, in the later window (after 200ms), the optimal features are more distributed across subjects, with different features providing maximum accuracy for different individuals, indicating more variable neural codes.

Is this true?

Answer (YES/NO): YES